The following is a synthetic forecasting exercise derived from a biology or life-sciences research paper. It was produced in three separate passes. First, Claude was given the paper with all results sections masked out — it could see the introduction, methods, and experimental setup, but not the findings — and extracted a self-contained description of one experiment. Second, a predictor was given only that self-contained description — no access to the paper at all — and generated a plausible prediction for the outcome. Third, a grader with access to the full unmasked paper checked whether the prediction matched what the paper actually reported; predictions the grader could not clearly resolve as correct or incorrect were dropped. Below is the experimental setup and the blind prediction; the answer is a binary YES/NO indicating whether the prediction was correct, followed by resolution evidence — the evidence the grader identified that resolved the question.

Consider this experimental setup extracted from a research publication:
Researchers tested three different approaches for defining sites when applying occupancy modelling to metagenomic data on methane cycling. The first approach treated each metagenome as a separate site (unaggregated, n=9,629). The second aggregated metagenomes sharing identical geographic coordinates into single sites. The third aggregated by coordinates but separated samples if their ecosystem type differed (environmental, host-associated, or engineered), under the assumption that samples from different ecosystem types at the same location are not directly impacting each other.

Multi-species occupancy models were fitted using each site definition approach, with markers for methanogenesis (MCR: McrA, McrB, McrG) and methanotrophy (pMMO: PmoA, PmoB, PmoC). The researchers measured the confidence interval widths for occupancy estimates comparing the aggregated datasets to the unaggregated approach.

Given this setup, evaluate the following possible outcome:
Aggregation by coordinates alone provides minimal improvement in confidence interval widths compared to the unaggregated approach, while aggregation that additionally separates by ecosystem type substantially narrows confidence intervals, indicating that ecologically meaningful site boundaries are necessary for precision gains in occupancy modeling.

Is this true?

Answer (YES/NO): NO